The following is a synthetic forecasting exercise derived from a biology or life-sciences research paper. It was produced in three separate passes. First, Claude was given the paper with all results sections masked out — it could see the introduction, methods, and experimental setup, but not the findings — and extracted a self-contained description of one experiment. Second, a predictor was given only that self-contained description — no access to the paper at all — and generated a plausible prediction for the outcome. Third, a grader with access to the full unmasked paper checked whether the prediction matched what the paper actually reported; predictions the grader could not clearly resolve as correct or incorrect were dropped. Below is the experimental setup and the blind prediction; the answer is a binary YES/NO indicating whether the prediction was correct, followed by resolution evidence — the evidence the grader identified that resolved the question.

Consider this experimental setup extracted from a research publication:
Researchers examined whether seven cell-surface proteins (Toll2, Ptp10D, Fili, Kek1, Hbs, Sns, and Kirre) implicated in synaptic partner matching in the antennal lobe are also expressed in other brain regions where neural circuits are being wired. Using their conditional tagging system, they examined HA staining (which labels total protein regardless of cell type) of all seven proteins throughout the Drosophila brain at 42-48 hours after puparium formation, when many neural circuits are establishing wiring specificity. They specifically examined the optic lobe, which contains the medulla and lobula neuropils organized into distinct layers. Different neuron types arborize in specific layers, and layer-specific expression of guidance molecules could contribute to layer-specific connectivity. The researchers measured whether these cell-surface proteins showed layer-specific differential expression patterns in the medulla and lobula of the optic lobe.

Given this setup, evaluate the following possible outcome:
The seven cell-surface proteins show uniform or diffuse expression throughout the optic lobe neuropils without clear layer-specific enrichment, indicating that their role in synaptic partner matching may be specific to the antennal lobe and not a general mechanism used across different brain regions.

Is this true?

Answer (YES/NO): NO